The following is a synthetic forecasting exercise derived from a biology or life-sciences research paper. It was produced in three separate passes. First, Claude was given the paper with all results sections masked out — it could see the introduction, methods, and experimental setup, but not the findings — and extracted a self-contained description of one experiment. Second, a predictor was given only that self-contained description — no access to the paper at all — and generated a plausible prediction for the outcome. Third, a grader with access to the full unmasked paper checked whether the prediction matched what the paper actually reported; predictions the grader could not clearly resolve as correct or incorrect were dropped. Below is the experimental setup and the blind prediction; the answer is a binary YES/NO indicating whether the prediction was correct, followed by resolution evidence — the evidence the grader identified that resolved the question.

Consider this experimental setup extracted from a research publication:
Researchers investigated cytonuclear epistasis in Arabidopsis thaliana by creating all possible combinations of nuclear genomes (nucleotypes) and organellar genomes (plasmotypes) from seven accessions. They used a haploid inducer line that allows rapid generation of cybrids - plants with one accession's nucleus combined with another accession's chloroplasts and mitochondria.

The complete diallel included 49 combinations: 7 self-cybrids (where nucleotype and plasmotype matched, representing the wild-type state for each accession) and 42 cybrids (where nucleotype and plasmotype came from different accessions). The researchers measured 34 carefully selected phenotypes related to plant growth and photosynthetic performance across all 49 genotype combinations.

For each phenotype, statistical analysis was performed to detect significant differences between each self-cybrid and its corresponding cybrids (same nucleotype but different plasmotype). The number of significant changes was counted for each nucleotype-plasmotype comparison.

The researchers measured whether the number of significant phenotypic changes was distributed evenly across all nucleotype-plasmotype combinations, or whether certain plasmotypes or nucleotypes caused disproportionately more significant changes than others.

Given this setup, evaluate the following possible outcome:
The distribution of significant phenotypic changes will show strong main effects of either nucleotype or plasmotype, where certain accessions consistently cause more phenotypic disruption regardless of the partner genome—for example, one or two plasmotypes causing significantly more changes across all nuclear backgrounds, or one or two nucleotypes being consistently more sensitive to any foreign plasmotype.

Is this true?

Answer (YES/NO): NO